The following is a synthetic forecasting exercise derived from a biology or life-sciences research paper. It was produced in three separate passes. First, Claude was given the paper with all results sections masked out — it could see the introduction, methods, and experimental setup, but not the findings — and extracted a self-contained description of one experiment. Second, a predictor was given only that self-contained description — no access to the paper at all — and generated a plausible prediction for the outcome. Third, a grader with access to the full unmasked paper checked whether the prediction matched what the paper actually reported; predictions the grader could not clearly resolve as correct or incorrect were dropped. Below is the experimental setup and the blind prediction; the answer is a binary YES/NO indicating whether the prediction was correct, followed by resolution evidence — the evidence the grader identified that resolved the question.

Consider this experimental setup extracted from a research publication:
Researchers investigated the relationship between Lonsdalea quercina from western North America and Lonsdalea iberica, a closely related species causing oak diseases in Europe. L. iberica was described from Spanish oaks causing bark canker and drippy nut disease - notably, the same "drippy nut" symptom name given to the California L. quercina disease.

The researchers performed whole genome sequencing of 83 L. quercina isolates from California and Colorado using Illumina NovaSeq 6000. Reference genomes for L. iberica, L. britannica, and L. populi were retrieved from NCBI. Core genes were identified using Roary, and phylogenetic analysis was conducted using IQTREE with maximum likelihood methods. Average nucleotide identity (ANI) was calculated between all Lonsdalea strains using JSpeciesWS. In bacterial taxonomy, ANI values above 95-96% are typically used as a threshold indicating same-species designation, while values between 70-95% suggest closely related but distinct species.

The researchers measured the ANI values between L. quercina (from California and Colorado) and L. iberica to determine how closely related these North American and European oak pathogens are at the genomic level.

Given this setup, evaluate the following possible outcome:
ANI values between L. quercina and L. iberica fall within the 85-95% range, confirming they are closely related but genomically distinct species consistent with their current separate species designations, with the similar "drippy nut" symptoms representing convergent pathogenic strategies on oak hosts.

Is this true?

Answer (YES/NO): YES